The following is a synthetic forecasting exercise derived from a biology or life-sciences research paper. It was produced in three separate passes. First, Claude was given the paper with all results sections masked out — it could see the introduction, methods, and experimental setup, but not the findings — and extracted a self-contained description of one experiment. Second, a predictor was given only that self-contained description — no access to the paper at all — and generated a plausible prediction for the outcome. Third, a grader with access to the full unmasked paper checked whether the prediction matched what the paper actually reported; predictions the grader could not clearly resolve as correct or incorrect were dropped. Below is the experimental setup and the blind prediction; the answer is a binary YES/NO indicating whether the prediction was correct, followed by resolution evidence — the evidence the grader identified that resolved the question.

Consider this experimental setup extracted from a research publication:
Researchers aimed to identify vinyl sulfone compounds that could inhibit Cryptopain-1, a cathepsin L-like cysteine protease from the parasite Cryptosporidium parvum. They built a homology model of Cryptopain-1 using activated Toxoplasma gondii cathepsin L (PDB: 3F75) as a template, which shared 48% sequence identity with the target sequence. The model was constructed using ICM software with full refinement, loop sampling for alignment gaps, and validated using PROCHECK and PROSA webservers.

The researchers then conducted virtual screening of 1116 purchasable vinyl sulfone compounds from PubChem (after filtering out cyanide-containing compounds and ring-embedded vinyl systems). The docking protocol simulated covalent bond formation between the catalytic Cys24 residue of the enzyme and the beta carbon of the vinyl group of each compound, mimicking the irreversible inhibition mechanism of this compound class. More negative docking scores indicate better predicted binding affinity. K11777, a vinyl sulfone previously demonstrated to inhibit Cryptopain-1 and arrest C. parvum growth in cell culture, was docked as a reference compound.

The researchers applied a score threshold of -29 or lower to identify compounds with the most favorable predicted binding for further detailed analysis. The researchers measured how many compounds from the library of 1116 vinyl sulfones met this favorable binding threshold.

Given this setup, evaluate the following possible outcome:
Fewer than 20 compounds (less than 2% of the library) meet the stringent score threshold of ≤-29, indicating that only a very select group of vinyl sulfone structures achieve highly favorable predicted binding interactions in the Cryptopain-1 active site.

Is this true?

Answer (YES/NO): NO